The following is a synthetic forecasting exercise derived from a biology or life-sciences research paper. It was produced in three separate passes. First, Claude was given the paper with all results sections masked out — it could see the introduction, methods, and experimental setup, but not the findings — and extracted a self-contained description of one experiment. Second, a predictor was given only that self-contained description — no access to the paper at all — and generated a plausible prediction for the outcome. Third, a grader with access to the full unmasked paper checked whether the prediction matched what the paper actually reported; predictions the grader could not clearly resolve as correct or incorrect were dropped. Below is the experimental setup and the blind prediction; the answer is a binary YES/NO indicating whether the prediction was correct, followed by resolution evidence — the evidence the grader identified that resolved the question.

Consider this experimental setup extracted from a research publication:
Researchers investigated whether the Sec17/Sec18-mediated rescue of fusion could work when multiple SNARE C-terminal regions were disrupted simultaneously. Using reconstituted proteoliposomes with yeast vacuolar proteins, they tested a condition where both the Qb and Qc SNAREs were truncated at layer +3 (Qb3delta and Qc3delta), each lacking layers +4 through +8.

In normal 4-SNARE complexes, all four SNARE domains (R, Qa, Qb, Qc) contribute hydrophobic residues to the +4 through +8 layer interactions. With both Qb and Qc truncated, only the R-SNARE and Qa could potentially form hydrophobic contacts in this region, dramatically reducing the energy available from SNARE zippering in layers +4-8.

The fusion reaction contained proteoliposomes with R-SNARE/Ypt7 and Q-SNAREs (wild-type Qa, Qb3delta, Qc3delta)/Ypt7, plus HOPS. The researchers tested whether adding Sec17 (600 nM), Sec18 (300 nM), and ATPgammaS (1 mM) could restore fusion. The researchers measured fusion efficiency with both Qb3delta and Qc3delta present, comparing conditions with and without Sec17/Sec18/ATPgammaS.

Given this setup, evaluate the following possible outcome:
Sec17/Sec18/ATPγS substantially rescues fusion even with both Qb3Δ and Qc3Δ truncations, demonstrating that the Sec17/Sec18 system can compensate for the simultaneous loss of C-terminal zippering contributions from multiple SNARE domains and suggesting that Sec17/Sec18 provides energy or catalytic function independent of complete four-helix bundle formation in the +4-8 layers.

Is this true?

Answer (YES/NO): YES